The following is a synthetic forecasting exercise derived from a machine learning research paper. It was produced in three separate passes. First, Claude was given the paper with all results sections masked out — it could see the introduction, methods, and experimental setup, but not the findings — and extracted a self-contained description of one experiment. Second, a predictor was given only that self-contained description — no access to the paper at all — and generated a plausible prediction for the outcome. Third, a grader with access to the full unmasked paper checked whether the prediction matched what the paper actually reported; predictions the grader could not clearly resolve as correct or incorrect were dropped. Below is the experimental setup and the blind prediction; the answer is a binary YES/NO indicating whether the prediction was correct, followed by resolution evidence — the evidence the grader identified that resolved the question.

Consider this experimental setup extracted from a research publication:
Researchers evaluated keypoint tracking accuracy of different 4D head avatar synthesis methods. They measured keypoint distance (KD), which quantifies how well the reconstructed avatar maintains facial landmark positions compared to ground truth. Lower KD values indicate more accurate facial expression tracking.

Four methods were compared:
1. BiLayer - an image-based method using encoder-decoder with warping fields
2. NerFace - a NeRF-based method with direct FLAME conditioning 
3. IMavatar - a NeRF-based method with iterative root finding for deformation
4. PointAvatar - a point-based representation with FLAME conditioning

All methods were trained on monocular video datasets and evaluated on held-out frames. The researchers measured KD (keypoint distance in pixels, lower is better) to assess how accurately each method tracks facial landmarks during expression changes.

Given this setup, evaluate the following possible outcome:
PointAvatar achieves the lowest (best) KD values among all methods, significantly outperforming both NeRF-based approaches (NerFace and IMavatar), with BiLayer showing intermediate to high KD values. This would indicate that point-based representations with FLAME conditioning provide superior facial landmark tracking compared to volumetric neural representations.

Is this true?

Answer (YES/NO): NO